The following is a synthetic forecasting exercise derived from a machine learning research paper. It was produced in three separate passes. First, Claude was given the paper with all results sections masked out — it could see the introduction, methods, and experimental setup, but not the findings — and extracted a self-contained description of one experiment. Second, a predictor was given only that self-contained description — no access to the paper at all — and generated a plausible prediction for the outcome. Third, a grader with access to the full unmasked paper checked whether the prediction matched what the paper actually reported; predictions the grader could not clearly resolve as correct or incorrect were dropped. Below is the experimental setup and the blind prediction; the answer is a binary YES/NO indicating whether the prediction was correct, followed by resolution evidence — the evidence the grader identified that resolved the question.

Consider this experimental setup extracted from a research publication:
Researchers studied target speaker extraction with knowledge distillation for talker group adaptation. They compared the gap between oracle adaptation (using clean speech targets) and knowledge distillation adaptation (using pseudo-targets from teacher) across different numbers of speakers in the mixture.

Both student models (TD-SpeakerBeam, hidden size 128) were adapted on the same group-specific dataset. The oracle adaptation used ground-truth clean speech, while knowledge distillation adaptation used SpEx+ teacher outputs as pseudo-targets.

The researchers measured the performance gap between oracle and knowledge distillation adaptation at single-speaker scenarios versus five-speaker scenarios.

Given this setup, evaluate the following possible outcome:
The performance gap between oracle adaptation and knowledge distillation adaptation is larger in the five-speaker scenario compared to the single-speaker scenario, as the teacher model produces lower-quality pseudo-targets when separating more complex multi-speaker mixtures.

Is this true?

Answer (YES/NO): YES